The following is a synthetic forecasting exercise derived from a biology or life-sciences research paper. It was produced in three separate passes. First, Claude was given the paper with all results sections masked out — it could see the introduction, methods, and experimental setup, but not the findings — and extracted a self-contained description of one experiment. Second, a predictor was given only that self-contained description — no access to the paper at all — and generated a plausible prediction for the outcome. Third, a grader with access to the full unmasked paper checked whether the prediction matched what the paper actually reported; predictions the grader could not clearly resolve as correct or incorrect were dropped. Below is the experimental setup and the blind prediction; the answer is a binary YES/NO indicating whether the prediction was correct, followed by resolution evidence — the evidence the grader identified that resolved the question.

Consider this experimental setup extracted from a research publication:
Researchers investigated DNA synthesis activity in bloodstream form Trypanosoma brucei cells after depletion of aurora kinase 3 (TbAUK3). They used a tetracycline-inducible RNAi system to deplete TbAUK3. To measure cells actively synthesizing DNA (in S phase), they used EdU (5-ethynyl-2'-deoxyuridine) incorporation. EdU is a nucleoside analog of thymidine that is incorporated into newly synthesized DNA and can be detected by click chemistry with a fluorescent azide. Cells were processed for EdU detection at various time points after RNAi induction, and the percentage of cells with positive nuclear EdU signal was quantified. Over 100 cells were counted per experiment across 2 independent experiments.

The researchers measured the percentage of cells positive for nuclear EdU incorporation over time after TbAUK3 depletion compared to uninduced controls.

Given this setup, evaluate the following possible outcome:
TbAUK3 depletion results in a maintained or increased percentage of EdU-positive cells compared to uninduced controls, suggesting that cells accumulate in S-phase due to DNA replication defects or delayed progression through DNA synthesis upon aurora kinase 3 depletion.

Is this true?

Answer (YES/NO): NO